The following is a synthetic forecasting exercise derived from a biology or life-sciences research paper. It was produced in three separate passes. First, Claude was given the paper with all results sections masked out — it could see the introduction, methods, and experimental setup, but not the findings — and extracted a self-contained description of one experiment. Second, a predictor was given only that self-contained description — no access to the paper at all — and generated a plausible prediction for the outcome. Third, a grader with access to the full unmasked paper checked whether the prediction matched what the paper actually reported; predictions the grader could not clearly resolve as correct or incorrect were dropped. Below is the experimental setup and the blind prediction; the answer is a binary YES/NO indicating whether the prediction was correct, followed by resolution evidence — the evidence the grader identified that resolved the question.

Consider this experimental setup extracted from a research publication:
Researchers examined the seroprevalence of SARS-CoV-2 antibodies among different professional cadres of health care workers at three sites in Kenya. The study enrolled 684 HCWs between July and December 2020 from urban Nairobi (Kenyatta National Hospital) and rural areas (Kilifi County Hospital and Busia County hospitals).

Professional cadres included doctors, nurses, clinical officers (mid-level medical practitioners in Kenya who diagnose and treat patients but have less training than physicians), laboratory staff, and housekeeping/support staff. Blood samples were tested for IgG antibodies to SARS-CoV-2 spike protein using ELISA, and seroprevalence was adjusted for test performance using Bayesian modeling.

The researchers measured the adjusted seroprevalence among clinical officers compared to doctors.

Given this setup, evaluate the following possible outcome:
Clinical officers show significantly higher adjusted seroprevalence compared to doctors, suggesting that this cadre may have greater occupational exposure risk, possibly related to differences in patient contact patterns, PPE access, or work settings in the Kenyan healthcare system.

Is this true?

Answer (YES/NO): NO